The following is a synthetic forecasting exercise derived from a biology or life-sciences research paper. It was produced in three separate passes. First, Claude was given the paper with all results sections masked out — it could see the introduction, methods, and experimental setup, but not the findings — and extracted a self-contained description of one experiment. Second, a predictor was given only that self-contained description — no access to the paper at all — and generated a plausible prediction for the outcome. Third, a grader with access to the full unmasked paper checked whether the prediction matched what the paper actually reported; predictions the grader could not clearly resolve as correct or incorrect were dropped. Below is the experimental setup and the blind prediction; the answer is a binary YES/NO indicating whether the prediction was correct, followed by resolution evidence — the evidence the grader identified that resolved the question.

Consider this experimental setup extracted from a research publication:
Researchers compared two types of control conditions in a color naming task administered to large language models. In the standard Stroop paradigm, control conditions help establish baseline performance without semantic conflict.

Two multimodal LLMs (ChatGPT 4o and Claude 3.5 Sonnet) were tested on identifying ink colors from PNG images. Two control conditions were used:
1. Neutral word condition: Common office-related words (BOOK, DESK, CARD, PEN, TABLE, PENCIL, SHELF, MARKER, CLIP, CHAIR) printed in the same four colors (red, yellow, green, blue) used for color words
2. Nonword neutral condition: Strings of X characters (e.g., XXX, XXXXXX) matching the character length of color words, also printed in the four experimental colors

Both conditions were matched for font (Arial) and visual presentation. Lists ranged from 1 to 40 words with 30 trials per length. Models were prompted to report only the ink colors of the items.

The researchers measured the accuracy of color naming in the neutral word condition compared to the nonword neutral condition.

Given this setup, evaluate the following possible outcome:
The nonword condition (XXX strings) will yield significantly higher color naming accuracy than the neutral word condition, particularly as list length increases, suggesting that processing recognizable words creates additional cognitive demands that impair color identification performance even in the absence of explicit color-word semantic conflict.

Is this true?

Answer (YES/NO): NO